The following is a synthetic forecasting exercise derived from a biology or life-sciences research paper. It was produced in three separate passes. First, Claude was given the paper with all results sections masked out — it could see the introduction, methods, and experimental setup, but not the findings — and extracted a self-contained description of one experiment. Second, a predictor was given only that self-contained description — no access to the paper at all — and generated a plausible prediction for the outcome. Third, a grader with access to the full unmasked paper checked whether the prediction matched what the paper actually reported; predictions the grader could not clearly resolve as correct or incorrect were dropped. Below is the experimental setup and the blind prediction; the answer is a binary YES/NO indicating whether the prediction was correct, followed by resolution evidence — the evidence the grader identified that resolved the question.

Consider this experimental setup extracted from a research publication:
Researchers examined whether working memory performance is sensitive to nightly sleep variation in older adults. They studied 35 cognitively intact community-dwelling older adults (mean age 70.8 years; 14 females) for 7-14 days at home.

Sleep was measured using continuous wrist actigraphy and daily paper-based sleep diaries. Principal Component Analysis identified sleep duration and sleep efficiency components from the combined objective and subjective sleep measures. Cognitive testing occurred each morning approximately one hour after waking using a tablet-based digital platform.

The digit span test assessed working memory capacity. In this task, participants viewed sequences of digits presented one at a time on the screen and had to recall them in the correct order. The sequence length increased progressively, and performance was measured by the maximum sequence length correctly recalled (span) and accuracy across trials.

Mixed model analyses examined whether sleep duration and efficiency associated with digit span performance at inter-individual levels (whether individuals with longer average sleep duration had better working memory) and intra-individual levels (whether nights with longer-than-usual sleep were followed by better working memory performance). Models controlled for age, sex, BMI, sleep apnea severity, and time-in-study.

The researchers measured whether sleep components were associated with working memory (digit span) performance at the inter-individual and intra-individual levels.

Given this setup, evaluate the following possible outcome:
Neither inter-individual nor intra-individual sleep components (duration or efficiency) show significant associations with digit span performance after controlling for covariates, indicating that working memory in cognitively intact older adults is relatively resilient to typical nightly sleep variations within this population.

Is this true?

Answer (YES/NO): NO